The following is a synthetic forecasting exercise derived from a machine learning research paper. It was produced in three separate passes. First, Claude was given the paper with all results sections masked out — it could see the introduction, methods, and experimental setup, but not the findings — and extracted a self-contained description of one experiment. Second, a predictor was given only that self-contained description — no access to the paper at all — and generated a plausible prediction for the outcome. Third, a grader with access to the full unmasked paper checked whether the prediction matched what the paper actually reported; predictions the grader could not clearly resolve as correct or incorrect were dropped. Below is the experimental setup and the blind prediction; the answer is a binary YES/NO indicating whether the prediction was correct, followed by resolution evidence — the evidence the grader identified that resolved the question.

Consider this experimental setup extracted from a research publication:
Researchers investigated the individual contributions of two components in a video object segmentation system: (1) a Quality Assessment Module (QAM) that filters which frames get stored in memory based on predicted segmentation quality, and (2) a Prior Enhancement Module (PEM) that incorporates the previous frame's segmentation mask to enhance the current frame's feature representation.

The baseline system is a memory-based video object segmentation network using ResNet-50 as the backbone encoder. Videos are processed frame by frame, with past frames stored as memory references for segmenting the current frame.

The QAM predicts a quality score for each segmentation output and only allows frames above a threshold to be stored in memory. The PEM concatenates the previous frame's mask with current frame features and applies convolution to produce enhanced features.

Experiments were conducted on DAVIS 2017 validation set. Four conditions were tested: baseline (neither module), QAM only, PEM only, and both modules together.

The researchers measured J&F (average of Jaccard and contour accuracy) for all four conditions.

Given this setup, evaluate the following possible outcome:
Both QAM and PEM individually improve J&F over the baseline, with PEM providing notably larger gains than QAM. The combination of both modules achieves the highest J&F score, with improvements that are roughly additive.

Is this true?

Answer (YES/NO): NO